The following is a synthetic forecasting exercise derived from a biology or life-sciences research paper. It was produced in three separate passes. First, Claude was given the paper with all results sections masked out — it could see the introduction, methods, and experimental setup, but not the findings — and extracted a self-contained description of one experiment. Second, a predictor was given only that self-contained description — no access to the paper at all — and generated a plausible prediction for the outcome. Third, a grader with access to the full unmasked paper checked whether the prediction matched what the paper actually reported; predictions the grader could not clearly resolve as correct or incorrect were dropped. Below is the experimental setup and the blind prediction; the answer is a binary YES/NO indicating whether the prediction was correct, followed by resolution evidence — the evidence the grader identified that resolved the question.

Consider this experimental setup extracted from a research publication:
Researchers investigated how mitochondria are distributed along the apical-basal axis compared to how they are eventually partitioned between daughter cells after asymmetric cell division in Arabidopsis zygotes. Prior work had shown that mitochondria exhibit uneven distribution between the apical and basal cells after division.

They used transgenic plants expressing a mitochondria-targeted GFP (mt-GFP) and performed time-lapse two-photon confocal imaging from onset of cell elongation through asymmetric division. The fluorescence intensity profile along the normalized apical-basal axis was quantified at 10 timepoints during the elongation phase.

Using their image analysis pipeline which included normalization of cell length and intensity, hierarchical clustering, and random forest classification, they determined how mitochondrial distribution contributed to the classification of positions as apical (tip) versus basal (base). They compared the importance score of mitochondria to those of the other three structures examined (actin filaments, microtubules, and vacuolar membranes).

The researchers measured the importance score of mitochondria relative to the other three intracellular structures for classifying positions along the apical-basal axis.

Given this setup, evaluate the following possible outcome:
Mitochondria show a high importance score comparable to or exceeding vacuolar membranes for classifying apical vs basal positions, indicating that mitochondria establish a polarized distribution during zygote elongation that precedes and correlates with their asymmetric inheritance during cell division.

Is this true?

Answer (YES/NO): NO